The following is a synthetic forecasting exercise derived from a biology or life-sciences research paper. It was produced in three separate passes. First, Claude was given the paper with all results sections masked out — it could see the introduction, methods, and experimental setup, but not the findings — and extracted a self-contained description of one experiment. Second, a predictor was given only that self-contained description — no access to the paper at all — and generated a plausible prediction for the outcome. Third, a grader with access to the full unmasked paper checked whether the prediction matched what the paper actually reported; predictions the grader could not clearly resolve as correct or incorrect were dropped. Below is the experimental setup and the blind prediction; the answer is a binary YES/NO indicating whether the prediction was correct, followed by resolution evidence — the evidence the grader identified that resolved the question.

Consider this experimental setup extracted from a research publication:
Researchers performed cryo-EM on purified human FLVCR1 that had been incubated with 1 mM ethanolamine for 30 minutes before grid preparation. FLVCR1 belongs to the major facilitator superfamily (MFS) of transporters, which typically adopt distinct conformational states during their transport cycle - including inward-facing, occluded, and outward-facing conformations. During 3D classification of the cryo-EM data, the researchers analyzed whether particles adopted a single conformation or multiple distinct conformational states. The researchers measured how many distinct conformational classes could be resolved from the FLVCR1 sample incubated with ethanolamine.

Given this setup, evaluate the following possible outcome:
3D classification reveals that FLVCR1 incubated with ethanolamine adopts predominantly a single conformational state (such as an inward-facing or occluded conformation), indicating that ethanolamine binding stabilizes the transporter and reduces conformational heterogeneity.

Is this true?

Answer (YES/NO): YES